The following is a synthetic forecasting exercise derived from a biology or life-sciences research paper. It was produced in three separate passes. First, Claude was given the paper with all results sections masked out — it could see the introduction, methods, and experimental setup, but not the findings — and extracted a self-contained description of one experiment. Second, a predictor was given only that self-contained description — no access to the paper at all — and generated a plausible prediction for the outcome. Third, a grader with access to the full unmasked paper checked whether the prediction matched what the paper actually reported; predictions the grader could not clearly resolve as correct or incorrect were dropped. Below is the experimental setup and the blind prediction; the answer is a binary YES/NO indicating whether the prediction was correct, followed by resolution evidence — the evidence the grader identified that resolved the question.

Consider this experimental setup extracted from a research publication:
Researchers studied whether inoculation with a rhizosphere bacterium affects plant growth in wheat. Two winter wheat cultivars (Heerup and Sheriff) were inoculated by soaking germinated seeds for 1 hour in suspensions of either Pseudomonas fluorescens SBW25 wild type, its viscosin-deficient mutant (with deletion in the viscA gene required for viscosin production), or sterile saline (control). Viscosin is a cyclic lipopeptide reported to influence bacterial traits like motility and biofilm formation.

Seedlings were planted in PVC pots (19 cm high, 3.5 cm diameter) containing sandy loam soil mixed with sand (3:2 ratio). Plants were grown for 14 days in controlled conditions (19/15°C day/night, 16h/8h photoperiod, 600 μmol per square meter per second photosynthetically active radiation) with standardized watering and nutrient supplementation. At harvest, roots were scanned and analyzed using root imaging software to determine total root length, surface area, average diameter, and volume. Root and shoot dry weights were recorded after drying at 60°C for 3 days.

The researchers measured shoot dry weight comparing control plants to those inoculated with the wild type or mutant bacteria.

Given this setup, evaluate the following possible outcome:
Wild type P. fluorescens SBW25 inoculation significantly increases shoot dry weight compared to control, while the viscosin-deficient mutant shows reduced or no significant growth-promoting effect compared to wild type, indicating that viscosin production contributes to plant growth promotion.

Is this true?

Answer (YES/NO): NO